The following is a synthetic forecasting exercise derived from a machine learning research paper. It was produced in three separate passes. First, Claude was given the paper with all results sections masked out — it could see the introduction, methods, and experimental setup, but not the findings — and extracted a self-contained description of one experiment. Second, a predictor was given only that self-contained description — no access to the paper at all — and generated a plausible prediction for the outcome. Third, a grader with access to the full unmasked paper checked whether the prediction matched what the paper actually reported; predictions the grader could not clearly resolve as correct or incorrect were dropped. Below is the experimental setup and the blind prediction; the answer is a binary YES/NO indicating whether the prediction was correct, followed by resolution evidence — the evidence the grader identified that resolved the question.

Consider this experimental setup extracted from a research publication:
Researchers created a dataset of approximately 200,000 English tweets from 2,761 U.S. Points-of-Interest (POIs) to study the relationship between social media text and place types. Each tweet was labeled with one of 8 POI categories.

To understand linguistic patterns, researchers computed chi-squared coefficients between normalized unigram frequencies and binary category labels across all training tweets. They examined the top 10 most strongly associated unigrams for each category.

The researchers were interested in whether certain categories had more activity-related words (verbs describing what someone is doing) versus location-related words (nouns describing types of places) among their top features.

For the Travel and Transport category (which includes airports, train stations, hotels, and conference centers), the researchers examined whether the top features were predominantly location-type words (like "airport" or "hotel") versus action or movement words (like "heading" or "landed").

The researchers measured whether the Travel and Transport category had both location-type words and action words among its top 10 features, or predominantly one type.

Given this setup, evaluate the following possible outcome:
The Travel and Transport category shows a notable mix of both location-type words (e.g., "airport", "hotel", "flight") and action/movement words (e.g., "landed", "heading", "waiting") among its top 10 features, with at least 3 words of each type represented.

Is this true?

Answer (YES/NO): NO